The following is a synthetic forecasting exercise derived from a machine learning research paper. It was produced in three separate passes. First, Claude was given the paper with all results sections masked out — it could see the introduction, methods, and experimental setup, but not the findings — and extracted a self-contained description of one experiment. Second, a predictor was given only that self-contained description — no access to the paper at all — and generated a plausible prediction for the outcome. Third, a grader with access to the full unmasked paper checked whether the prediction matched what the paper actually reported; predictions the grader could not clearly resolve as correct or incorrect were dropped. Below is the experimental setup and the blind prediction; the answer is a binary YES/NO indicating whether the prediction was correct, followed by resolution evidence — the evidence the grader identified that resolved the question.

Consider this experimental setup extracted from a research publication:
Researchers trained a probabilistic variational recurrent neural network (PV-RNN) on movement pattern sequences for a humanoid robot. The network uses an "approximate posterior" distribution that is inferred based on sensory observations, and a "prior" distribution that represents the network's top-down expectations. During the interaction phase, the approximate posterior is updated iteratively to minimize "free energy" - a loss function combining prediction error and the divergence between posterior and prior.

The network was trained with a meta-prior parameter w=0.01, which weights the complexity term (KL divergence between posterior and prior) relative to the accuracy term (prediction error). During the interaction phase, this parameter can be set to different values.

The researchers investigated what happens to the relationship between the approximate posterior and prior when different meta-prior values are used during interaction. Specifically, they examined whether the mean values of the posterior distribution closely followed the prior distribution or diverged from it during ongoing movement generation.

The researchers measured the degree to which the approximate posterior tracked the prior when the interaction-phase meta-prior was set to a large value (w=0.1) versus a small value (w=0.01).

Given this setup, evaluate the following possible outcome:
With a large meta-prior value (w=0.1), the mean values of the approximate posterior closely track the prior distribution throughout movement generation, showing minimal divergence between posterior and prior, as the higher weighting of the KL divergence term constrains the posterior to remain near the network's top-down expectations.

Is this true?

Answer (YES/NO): YES